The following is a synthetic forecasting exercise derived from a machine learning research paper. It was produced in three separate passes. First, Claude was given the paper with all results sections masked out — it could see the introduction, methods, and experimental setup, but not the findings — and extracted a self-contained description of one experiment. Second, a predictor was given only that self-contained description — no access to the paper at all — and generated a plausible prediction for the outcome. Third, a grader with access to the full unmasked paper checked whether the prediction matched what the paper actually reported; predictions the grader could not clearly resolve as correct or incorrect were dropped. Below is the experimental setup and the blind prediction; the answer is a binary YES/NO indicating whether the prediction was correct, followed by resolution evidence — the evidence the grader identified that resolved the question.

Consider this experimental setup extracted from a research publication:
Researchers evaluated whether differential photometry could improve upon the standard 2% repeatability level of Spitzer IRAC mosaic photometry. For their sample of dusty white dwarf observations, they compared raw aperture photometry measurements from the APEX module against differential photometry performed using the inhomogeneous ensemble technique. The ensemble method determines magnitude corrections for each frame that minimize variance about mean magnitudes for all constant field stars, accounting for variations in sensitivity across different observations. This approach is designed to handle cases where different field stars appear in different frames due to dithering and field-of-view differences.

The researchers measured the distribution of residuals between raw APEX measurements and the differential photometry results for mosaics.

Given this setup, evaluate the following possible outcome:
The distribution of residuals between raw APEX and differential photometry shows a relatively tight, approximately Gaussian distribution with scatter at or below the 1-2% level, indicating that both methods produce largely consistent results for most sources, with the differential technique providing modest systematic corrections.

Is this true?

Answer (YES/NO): YES